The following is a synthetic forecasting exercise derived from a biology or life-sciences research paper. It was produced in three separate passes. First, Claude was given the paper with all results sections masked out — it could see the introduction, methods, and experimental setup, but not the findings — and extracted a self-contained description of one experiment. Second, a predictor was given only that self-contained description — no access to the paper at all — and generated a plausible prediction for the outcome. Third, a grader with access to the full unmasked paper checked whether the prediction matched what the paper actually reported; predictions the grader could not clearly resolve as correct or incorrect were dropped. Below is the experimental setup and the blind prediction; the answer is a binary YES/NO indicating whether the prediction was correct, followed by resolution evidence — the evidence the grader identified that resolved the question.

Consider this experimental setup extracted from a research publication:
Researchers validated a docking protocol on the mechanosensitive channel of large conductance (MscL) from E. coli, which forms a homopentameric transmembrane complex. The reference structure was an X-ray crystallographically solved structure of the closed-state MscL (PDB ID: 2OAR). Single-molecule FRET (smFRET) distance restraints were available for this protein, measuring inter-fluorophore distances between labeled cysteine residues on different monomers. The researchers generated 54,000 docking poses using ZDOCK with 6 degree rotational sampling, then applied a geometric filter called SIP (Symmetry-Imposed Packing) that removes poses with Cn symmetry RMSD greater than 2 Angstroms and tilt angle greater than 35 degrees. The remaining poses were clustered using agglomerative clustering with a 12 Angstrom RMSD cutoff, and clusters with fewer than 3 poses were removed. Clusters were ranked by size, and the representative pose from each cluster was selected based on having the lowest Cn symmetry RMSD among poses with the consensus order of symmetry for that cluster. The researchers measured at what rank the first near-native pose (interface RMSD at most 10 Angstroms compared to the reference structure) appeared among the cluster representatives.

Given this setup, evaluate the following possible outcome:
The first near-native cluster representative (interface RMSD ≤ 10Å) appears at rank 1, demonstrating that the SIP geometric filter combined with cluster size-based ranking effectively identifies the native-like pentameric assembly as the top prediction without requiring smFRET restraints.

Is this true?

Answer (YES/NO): NO